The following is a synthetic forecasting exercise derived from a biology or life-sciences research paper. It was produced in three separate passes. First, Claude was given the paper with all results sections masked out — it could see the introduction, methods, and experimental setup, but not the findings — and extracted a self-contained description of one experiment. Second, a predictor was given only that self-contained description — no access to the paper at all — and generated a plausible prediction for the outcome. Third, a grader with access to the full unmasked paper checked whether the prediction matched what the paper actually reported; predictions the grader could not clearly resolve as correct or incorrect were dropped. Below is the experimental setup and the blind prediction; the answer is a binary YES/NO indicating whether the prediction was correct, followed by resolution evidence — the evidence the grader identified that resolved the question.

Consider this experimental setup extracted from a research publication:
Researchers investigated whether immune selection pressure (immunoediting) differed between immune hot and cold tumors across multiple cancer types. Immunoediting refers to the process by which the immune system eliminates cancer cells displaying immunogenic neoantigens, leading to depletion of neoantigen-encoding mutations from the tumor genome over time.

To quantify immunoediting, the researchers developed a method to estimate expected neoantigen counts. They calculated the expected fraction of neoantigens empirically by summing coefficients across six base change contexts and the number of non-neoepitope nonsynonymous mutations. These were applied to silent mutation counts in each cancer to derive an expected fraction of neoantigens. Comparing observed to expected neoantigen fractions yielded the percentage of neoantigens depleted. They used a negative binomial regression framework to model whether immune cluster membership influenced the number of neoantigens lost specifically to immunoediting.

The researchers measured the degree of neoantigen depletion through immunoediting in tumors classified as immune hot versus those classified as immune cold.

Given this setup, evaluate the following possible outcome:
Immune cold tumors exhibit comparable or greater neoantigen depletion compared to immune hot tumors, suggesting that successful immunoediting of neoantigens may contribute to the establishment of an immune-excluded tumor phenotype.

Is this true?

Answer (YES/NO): NO